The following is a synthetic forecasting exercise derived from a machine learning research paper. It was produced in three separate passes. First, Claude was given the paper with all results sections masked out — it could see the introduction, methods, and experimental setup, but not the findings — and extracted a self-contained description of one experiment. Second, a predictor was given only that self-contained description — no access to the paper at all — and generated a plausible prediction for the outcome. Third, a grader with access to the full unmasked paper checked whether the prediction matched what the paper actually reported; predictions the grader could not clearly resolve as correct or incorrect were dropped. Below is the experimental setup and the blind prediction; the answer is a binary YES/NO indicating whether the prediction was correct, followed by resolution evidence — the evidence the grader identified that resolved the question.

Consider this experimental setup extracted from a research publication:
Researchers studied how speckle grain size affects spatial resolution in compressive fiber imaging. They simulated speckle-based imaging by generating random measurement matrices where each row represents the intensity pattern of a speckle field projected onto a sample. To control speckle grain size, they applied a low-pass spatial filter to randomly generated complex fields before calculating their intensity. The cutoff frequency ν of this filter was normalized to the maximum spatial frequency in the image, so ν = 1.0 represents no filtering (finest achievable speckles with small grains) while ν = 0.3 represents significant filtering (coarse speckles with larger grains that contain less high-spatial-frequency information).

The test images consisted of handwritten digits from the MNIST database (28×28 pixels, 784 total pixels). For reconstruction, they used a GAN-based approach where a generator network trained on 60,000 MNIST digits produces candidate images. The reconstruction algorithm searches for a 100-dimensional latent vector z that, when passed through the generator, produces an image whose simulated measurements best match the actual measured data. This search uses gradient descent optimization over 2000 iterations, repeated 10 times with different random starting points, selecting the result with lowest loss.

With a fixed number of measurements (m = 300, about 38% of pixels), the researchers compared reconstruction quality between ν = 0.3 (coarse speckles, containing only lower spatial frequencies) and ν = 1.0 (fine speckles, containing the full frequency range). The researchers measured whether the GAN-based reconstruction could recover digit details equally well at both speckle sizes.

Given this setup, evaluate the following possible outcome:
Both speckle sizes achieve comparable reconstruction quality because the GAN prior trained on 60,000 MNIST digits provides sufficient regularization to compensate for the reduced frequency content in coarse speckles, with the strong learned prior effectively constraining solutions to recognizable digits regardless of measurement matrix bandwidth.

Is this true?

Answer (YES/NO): YES